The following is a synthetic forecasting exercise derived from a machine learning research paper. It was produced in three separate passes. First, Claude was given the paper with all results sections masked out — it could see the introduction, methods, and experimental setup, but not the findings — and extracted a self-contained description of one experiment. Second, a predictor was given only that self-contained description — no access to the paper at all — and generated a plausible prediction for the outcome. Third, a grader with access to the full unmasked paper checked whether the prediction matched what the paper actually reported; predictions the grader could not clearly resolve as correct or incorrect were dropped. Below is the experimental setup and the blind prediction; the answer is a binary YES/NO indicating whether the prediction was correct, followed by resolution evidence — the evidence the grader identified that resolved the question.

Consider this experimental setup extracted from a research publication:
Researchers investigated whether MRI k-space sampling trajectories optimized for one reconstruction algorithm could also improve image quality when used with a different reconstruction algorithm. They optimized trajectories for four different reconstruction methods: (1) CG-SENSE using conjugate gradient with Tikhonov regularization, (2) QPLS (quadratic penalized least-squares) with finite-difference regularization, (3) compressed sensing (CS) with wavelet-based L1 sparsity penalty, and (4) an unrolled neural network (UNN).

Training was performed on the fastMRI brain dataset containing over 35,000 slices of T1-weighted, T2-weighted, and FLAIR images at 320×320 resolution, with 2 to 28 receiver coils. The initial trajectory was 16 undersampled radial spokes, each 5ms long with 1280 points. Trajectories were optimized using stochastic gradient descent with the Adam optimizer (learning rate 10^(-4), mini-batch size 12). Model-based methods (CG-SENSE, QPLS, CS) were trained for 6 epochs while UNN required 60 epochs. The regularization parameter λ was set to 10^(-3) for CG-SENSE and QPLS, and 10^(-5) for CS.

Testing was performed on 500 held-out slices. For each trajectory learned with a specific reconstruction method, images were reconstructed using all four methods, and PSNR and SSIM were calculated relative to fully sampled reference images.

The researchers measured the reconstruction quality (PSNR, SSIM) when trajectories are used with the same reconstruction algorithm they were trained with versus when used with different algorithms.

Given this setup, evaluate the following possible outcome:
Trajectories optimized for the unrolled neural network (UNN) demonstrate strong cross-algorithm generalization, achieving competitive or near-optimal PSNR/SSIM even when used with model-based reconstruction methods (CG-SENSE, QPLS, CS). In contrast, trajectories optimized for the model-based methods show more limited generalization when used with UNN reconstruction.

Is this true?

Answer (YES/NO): YES